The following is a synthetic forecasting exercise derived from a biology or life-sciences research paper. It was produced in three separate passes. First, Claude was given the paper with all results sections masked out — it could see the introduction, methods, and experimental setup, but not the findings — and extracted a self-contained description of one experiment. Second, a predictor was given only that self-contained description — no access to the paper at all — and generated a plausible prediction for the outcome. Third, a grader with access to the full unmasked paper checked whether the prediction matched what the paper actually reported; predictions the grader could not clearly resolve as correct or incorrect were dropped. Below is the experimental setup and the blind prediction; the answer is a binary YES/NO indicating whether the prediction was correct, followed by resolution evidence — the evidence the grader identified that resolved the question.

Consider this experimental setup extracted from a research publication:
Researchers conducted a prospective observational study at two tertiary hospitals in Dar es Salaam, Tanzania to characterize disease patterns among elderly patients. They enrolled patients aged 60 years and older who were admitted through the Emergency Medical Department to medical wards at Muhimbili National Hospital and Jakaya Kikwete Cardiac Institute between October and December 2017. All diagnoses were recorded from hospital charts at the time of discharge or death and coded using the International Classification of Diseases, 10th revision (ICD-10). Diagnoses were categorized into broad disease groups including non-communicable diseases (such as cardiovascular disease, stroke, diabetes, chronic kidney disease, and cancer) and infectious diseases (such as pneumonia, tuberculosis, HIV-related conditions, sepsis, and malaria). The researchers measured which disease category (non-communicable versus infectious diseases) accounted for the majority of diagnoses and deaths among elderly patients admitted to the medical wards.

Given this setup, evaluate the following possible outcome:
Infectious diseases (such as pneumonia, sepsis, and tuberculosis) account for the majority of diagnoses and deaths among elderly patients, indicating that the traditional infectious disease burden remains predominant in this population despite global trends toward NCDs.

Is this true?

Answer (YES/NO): NO